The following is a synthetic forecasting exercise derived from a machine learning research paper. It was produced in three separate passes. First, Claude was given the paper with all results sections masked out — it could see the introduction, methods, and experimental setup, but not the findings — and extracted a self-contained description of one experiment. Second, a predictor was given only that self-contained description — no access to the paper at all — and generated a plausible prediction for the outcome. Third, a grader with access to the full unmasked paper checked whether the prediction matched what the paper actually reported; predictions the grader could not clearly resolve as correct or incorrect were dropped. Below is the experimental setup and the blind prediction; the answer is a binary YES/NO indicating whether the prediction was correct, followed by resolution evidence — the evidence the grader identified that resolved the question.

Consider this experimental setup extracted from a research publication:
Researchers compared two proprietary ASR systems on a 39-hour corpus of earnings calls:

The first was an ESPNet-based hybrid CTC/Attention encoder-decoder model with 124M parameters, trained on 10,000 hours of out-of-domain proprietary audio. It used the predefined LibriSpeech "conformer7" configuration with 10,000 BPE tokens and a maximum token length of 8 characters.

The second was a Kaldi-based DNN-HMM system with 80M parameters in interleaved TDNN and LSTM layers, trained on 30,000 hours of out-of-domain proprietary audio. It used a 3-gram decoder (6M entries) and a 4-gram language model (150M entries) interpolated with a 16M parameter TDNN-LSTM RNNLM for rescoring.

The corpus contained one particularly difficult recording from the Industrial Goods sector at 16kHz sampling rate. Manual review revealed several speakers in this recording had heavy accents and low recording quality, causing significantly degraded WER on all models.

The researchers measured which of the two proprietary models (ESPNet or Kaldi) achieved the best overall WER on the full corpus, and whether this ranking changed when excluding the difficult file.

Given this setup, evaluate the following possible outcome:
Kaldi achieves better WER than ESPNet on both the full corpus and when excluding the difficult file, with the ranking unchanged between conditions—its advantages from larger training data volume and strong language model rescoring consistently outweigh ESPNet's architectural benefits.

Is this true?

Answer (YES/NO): NO